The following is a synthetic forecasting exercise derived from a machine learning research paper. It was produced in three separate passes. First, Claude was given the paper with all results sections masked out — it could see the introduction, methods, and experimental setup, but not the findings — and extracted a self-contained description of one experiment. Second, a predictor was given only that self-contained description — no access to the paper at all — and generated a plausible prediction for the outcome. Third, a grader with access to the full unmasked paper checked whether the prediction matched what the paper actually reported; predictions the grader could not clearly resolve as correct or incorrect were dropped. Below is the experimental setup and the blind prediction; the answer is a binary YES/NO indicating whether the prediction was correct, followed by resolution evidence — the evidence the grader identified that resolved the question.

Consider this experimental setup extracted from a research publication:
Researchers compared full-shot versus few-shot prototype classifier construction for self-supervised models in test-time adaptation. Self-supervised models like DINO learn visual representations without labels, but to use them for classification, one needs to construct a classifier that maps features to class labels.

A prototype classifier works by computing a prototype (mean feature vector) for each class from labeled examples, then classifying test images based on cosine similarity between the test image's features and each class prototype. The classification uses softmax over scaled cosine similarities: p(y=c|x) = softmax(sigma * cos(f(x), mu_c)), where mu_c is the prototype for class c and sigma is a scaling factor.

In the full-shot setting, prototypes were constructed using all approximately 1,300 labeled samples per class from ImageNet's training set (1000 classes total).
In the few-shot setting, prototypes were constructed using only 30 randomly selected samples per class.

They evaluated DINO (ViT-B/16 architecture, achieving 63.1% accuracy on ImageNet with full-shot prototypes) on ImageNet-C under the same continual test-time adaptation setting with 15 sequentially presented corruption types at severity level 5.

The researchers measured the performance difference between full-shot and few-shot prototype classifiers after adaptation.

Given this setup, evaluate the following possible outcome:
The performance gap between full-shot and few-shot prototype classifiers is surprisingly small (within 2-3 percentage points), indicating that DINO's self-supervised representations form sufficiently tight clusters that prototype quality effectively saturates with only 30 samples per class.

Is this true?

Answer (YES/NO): YES